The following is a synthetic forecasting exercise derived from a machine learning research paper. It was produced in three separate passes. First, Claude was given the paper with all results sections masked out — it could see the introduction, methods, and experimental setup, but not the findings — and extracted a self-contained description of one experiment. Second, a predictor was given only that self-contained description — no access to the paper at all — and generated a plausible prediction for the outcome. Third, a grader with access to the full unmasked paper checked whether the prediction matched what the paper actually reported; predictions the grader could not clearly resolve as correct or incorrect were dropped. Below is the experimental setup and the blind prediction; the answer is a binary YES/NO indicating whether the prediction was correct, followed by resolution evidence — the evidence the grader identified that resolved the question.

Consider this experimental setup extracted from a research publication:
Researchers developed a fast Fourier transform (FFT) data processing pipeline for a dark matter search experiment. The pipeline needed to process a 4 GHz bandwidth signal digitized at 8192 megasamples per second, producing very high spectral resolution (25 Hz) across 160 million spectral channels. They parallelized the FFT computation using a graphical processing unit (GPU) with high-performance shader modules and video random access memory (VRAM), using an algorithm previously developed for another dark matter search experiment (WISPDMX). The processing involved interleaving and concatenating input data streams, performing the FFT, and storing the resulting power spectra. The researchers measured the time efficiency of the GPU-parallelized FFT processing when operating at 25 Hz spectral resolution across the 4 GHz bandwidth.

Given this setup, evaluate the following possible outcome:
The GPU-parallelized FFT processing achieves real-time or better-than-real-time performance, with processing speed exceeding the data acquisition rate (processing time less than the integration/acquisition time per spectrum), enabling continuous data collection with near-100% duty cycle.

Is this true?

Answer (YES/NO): NO